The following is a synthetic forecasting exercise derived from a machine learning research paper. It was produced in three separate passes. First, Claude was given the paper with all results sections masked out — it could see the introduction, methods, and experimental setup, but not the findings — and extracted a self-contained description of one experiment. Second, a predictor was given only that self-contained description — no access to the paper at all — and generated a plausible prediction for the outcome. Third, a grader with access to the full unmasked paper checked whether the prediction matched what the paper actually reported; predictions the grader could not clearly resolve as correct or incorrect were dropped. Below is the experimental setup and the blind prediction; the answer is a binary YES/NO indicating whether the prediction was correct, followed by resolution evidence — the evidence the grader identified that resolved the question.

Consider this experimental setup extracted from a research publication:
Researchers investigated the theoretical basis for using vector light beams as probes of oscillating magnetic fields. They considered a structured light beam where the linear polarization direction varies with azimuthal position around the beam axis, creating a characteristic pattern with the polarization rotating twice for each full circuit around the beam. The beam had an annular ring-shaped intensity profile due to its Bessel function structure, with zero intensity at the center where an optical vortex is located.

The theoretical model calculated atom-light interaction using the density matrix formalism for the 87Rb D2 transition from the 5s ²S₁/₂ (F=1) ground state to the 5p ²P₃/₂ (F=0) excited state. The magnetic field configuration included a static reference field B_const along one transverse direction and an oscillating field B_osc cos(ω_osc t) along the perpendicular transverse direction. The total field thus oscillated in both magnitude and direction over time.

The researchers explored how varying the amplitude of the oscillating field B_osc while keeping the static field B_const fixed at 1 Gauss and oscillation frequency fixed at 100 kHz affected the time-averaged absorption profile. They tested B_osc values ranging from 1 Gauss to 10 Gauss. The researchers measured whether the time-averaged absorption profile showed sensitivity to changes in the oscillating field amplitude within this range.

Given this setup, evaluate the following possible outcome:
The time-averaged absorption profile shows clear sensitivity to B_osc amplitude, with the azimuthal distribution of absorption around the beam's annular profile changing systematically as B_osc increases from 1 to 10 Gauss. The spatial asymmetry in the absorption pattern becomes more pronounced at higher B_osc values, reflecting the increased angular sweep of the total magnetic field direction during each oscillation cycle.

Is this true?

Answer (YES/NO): NO